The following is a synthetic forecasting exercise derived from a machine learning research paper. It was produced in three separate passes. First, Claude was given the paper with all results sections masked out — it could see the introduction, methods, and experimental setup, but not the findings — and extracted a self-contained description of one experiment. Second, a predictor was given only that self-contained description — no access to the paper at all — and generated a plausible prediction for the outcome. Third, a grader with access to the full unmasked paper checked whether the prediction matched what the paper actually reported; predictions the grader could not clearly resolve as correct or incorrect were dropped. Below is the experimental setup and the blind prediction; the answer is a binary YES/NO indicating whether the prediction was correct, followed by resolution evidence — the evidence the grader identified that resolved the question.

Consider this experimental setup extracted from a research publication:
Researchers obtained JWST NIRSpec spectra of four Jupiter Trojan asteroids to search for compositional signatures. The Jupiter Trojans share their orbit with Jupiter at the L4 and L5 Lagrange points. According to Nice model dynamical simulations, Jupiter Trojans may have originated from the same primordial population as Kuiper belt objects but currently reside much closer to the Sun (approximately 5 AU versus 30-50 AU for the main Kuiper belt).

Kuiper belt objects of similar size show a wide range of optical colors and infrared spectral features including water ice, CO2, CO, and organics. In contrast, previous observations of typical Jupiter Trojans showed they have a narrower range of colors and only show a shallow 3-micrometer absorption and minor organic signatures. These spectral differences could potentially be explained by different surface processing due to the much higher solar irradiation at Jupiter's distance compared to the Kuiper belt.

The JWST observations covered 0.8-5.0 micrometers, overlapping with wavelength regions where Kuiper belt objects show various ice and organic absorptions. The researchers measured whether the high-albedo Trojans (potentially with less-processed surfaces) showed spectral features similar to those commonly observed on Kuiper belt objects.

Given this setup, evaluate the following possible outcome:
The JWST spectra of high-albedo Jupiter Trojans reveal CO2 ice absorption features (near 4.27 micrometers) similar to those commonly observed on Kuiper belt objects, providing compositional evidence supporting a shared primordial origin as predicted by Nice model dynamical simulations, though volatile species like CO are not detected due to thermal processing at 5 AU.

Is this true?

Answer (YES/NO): NO